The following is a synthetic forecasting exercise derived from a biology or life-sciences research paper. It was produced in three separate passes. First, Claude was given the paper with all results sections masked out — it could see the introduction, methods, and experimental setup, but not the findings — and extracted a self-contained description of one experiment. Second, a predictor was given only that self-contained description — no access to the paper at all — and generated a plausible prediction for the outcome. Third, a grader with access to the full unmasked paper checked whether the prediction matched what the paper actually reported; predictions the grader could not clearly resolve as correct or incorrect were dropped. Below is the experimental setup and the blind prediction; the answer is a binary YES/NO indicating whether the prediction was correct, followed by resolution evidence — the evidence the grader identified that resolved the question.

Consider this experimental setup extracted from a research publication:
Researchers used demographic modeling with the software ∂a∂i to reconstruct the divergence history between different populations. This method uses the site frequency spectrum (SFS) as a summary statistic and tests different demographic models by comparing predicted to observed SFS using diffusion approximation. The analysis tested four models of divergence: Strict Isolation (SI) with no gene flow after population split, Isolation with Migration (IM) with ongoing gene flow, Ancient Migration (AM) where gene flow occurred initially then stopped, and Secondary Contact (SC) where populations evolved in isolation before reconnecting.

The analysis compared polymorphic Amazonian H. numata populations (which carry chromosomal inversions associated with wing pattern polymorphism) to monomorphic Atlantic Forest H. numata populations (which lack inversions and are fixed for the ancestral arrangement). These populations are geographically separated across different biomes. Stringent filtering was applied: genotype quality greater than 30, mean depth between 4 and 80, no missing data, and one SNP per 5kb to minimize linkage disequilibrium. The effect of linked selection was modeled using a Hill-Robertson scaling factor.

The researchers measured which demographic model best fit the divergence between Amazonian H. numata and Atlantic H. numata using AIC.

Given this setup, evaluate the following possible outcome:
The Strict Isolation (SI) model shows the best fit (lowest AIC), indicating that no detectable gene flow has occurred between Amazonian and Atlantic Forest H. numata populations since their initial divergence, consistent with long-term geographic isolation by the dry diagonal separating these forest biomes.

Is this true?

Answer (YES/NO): NO